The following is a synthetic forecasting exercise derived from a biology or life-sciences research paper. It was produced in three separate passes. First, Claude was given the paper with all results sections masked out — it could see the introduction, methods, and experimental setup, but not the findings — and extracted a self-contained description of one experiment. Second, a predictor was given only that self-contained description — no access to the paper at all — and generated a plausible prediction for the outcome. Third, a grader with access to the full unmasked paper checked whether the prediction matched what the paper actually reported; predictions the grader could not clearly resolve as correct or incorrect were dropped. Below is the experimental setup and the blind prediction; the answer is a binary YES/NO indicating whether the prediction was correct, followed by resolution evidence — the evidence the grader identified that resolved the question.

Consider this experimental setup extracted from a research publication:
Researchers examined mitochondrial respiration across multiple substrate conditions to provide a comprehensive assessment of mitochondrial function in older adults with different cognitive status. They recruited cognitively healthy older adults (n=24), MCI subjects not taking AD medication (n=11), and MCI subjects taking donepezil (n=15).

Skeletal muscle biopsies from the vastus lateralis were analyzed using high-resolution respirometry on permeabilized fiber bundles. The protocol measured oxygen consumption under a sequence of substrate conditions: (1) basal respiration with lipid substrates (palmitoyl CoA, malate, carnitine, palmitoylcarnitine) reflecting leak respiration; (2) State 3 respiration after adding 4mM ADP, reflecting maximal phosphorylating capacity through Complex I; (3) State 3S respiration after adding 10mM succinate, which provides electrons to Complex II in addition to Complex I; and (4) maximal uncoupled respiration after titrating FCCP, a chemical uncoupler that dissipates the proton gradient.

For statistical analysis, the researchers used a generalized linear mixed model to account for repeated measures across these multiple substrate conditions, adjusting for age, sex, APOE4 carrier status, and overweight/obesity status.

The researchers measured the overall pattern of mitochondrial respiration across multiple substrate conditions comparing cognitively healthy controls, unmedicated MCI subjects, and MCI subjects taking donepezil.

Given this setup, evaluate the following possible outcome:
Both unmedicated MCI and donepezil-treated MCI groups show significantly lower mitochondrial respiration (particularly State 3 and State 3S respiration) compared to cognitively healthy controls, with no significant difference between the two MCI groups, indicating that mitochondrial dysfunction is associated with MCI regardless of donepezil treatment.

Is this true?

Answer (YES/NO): NO